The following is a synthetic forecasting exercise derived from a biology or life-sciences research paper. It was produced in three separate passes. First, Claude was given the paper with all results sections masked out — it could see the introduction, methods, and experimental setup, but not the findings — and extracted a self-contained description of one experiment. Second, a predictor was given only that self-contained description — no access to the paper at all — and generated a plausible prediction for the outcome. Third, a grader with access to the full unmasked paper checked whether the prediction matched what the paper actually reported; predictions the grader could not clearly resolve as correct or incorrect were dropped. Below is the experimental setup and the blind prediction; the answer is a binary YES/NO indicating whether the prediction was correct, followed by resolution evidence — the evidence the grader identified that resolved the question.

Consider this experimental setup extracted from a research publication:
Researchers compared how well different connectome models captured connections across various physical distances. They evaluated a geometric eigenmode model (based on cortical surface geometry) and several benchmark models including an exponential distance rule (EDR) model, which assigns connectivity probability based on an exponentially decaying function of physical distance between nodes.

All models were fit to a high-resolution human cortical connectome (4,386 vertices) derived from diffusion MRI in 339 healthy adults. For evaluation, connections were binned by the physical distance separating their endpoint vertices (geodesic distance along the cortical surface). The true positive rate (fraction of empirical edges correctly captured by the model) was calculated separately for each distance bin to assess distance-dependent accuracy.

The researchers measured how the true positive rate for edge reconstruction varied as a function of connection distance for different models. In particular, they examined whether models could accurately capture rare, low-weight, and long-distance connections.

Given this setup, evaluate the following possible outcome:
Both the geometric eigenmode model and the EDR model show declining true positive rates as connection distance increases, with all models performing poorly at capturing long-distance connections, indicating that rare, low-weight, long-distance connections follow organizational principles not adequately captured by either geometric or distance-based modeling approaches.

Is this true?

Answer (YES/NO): YES